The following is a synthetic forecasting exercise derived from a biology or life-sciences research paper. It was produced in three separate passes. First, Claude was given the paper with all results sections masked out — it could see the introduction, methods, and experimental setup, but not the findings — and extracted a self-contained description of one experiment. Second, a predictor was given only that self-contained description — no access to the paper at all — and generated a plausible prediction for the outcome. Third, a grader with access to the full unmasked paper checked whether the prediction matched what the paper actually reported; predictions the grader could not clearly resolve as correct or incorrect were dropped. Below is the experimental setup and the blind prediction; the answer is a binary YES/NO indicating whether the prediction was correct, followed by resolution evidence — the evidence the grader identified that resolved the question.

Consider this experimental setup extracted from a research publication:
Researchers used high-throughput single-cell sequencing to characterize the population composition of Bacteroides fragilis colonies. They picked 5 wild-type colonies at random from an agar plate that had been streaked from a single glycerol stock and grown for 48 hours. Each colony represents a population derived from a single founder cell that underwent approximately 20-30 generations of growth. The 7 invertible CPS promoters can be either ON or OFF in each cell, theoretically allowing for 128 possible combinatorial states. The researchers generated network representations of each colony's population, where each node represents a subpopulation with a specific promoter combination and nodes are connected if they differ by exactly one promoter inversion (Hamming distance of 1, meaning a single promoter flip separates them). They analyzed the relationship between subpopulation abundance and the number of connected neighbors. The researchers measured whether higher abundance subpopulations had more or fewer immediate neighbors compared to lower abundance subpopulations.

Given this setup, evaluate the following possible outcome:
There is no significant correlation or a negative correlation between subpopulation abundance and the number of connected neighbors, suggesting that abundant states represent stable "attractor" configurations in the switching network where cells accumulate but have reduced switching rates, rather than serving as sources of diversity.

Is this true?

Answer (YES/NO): NO